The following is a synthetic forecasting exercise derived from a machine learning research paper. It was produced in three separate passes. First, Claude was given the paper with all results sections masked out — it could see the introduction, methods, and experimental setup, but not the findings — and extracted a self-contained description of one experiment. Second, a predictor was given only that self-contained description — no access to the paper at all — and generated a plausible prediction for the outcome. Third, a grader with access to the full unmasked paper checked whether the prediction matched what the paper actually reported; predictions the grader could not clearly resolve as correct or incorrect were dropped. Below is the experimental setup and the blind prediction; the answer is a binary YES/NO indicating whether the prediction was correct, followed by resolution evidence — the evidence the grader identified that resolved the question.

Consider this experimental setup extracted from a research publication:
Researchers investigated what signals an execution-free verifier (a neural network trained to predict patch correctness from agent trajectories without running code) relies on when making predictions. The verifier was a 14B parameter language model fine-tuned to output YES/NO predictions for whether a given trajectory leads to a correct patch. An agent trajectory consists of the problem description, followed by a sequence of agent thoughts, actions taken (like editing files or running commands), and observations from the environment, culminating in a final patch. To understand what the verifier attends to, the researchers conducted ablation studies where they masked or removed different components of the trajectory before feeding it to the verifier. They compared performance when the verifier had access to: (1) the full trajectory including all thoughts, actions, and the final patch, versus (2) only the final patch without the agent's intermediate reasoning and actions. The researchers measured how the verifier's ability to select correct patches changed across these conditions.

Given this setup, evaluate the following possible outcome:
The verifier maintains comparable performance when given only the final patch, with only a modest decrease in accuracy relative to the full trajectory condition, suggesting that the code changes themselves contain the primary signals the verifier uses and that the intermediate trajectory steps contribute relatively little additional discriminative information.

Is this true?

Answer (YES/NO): NO